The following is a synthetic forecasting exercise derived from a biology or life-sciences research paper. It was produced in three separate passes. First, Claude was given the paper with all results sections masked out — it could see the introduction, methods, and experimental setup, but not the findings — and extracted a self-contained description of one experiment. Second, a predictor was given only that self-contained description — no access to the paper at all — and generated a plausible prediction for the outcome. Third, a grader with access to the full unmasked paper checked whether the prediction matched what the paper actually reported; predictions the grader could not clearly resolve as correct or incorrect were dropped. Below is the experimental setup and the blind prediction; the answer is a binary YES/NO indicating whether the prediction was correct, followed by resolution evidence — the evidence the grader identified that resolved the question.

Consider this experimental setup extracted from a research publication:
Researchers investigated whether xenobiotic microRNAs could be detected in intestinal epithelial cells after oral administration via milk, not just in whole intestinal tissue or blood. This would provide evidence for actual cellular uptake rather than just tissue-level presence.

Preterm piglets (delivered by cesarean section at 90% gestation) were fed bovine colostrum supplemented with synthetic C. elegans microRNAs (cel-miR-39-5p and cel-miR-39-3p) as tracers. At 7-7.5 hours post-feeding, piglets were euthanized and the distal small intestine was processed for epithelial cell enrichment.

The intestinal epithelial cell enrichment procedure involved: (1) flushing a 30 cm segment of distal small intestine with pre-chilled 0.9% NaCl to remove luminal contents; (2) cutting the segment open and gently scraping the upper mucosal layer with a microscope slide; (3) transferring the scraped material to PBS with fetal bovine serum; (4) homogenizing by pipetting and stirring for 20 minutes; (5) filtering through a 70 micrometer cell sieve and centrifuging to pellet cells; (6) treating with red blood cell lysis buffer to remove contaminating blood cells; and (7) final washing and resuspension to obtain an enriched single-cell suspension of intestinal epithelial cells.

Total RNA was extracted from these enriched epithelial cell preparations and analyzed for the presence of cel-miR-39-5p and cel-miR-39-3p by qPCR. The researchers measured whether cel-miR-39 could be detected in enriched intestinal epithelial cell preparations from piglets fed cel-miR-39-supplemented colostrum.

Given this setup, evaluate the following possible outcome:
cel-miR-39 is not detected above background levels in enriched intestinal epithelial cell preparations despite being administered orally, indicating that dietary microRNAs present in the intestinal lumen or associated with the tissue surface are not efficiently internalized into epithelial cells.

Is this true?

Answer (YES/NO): NO